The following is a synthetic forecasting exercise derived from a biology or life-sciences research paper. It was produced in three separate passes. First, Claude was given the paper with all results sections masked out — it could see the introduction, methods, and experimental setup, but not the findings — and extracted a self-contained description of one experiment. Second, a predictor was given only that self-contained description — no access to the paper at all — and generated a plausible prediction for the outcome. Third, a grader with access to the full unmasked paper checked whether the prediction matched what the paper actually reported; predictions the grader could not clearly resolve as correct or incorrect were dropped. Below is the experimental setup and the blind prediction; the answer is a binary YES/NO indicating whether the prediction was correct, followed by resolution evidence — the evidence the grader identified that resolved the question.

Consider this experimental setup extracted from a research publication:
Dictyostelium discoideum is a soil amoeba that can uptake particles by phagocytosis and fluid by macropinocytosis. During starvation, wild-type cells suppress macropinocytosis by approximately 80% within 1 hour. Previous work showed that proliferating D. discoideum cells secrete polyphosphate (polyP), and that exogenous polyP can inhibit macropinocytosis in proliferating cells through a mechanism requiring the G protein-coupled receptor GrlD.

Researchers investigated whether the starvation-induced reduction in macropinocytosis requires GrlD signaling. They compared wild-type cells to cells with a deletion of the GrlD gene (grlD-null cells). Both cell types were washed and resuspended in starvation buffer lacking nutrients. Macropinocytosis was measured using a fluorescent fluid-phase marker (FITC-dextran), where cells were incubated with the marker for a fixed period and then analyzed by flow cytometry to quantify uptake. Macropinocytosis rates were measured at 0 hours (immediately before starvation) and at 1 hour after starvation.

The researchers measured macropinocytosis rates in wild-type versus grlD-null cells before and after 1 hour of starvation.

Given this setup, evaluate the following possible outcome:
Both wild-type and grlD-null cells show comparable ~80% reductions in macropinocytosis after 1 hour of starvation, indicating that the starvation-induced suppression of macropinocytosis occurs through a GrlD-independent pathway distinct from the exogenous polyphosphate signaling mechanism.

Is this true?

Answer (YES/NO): NO